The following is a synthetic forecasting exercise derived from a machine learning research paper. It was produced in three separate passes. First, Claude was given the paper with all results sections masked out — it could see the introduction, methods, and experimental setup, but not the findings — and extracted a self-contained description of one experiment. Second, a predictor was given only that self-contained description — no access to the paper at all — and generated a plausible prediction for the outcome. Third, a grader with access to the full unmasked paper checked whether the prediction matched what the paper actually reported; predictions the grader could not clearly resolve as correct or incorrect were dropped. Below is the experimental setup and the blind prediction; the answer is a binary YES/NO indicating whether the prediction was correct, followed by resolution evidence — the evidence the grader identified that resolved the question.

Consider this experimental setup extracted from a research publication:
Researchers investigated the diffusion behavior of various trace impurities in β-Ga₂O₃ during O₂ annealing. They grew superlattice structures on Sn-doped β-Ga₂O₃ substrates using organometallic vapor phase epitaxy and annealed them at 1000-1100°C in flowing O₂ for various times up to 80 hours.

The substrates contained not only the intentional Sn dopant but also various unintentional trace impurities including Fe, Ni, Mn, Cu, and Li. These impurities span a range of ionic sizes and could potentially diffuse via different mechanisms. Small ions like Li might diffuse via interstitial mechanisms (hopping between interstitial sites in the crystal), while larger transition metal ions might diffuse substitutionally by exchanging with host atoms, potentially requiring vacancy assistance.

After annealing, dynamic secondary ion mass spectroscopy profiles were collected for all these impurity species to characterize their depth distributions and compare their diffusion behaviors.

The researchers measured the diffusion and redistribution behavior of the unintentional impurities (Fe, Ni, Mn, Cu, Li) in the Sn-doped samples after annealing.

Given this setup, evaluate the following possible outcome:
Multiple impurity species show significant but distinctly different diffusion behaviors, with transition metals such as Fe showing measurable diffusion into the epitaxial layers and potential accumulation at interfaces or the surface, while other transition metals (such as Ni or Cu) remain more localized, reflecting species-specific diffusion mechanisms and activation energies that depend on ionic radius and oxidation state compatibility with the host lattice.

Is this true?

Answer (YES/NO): NO